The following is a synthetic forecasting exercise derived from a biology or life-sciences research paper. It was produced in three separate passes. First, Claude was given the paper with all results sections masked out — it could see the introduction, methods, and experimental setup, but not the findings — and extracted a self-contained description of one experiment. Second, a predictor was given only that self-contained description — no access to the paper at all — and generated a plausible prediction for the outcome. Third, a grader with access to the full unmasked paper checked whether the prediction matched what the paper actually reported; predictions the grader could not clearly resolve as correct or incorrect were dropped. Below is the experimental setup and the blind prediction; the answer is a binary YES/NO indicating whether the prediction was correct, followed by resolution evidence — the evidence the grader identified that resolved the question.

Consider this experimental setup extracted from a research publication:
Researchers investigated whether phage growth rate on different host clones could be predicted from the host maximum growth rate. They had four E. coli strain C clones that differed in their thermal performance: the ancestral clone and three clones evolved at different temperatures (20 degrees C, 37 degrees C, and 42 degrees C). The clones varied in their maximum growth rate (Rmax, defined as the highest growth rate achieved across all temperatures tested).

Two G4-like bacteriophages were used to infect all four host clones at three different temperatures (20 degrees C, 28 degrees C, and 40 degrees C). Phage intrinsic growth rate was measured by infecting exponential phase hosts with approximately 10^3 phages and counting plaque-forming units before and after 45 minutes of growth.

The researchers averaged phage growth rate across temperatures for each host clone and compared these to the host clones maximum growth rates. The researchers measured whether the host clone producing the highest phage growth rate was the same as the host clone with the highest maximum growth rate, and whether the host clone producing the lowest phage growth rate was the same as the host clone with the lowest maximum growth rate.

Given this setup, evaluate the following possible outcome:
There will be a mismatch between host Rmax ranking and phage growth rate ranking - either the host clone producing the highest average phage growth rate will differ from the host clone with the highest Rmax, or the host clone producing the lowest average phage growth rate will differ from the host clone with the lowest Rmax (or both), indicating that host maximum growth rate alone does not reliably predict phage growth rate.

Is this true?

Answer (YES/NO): YES